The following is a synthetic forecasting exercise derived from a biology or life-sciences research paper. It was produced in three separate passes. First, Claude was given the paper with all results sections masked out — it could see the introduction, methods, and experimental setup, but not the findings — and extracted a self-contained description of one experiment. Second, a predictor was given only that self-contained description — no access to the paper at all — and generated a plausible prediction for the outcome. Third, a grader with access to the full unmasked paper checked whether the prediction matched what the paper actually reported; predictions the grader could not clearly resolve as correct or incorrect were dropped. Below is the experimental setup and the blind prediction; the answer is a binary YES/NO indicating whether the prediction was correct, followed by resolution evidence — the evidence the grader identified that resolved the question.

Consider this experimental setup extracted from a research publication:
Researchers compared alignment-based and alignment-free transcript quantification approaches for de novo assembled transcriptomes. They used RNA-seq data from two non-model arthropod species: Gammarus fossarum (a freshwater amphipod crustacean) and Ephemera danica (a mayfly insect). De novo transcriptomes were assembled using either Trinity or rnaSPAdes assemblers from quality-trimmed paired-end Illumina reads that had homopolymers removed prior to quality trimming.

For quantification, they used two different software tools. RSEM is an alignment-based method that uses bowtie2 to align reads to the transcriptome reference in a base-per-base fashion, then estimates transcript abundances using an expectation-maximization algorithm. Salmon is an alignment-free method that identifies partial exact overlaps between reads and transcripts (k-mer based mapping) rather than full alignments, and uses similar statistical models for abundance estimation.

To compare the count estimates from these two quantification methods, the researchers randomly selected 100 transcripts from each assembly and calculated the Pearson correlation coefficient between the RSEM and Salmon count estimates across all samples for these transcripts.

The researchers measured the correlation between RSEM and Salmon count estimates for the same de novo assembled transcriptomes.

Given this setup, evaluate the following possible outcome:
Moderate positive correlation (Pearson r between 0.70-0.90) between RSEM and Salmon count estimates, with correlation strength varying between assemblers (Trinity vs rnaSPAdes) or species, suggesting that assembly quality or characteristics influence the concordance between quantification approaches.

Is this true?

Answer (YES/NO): NO